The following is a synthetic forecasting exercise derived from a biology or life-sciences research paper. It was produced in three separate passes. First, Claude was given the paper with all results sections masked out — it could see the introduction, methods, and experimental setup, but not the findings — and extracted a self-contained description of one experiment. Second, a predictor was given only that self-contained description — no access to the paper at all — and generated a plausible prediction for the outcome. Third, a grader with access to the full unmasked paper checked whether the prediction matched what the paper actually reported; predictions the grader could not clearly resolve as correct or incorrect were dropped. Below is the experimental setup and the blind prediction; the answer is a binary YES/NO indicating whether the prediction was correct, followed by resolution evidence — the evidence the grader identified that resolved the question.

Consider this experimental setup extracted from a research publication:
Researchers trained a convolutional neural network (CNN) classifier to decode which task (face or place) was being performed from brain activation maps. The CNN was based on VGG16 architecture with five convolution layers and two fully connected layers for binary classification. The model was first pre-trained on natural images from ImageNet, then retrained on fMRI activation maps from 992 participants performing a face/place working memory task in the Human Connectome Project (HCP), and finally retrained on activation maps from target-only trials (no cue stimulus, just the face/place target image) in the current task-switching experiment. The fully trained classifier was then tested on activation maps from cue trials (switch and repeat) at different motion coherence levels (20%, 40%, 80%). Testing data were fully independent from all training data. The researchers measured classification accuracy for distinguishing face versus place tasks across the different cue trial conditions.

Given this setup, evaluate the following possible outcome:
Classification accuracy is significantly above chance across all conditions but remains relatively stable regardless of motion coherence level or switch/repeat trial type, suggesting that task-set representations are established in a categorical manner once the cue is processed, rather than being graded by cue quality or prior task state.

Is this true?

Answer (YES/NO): NO